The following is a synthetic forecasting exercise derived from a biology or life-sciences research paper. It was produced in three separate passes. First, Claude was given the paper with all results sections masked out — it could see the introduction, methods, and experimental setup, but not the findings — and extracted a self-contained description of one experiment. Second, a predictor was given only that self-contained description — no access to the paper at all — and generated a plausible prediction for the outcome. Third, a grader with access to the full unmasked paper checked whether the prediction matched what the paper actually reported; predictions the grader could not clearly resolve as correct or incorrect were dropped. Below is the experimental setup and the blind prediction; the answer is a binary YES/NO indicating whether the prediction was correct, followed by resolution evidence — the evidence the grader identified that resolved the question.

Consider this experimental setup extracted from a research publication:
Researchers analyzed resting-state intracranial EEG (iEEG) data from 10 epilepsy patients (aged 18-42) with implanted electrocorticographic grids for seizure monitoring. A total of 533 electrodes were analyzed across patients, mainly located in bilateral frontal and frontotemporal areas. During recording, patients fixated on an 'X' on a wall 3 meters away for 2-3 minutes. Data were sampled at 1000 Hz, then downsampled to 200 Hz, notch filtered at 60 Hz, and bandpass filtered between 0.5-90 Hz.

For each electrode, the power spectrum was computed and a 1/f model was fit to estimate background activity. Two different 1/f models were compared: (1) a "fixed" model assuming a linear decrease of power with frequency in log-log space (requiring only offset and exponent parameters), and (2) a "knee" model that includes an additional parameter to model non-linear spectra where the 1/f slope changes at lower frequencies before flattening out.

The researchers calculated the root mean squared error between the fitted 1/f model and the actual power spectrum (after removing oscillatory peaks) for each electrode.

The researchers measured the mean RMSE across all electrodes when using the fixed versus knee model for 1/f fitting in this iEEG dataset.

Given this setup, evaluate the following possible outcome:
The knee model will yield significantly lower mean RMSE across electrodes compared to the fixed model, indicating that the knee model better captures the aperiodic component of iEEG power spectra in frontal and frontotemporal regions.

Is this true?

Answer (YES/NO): YES